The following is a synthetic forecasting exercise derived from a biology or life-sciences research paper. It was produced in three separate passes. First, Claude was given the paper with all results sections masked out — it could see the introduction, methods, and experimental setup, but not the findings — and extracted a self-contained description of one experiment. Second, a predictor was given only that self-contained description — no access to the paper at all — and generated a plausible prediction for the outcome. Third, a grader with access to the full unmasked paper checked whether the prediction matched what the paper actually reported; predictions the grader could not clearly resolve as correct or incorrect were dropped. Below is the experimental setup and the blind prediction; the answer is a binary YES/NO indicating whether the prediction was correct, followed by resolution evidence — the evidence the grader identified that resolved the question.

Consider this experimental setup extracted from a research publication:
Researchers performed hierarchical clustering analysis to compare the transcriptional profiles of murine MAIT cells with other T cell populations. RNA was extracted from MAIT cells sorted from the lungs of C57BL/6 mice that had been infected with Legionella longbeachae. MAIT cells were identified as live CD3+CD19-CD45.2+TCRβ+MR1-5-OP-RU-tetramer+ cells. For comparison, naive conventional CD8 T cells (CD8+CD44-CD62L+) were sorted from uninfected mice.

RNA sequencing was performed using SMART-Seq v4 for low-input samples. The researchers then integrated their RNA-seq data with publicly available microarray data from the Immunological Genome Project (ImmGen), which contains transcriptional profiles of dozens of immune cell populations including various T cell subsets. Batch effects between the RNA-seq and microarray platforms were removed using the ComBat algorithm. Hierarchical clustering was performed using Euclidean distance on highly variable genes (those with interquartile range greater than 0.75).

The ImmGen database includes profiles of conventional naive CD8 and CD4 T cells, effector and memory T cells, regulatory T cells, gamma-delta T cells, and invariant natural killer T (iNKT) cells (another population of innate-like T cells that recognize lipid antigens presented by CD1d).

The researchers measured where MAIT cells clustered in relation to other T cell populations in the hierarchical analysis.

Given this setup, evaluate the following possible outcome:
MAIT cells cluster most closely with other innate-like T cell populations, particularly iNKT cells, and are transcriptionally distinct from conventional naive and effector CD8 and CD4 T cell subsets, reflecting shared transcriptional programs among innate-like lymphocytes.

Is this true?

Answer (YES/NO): YES